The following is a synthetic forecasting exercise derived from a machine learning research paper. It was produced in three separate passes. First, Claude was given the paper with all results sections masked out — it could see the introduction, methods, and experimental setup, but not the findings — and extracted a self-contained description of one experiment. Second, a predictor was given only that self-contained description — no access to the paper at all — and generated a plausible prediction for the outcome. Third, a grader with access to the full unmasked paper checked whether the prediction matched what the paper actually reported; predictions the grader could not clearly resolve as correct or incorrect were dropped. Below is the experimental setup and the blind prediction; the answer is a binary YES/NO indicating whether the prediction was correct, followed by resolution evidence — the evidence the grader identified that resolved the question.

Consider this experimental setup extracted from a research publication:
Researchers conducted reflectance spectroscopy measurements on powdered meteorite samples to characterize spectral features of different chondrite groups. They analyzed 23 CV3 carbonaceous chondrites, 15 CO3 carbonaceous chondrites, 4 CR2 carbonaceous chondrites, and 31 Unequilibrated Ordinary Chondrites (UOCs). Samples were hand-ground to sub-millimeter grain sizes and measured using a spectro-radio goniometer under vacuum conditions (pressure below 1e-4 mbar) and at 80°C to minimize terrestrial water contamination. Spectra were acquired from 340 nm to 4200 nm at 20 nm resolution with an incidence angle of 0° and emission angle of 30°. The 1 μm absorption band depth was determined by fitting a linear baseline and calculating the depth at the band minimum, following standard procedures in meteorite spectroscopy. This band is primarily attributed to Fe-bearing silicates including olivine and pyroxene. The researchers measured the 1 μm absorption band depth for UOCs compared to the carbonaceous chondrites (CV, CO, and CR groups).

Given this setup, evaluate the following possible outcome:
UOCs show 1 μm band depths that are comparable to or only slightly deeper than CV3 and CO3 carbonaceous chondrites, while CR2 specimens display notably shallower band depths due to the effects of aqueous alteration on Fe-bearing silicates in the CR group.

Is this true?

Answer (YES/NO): NO